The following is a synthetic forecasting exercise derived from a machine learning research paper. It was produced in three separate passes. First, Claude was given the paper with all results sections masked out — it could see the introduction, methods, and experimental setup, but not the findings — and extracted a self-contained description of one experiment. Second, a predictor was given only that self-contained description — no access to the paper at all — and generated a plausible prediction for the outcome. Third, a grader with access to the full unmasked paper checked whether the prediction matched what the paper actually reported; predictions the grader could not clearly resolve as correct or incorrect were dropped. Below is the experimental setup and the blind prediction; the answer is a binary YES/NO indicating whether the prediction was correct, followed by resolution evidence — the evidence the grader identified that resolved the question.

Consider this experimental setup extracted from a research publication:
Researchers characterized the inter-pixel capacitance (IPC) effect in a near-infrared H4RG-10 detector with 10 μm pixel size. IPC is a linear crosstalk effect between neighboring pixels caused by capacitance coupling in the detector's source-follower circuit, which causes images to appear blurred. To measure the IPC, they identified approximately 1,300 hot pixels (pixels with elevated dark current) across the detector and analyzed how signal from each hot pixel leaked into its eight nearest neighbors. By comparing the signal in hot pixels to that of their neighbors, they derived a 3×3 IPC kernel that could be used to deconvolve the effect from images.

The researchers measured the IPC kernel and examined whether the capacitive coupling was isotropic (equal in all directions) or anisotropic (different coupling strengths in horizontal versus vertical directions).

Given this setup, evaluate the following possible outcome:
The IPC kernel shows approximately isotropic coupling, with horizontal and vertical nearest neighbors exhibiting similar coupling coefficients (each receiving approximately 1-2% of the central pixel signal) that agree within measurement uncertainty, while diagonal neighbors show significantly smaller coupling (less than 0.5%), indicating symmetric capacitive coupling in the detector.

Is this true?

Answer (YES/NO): NO